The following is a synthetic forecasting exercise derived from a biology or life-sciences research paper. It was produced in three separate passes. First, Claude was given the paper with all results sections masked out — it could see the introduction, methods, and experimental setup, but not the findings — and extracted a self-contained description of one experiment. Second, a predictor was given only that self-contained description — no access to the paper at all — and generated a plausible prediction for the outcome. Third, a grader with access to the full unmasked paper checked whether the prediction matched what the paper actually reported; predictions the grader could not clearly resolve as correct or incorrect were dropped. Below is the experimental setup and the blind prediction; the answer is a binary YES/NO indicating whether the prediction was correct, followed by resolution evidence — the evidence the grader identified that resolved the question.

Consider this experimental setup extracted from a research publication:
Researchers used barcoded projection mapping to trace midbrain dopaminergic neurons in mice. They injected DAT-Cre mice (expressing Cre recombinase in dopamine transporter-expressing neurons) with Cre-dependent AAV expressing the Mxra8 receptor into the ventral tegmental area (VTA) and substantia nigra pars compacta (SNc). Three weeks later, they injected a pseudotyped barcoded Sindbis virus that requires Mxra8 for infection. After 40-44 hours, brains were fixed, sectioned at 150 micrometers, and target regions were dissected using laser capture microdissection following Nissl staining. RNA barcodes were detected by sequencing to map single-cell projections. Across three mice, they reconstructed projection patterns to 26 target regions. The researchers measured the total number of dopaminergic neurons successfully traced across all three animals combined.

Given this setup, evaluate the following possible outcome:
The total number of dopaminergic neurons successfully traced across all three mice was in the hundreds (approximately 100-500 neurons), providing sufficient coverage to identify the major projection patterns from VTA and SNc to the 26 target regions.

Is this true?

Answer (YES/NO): NO